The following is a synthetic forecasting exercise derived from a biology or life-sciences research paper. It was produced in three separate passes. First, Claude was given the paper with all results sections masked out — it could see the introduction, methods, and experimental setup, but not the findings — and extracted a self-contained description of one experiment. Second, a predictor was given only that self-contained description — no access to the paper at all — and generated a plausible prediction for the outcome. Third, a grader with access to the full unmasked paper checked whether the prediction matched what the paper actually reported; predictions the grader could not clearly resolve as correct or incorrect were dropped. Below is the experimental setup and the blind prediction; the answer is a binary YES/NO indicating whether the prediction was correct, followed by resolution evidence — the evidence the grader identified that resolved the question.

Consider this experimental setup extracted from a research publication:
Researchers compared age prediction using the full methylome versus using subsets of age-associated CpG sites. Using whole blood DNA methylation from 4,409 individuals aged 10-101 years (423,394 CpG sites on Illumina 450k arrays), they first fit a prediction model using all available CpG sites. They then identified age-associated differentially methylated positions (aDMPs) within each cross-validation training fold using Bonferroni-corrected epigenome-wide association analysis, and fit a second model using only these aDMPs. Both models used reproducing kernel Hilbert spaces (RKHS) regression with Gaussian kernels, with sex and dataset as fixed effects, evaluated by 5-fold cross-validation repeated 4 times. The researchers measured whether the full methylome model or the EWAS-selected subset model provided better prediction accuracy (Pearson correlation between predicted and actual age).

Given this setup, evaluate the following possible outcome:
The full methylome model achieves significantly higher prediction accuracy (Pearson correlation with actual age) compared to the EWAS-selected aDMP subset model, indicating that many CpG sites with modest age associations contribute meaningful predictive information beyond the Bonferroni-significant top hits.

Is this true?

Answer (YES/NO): NO